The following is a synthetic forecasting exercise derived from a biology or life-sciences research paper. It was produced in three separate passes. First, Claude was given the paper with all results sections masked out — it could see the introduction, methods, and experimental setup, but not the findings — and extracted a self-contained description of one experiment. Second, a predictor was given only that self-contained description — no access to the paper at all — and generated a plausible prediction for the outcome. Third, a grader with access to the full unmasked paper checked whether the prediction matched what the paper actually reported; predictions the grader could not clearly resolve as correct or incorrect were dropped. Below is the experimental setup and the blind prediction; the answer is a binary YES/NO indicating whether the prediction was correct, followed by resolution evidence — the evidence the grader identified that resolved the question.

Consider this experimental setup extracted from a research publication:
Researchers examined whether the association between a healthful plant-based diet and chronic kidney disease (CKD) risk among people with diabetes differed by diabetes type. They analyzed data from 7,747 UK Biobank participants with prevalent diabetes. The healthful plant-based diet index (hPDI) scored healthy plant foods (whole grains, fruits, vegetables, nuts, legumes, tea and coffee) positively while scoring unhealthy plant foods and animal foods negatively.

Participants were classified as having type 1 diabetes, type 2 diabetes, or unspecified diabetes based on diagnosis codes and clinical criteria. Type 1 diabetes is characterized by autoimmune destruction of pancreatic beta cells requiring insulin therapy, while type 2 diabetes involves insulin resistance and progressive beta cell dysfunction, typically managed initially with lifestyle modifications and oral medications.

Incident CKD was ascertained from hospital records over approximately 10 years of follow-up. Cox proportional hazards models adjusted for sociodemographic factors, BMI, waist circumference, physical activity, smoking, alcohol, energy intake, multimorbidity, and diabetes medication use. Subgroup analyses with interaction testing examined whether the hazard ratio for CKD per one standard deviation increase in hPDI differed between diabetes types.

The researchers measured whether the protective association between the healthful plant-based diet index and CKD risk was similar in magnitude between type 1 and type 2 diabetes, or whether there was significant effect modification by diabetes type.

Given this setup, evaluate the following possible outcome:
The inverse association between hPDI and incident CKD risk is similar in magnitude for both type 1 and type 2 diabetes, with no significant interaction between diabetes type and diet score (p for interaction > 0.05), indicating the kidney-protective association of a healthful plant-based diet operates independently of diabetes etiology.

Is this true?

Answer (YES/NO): YES